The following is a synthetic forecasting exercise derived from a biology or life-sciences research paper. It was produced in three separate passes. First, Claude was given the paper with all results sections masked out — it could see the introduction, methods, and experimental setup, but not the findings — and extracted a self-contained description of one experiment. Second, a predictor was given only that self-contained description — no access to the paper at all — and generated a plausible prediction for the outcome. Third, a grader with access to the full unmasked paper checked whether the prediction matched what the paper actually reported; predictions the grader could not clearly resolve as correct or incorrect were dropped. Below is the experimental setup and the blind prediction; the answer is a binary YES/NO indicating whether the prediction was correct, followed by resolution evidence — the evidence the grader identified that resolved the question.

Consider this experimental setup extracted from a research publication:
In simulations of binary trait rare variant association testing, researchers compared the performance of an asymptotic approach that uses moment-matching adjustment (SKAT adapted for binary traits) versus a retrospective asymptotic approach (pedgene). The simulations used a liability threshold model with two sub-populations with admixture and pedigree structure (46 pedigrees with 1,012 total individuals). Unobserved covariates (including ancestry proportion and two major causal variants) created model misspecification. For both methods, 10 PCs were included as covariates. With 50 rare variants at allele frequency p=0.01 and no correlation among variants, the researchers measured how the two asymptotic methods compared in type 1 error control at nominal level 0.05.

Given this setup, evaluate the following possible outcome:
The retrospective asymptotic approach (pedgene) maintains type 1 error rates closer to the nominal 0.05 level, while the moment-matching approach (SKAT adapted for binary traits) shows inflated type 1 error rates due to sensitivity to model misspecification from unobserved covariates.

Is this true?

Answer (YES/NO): YES